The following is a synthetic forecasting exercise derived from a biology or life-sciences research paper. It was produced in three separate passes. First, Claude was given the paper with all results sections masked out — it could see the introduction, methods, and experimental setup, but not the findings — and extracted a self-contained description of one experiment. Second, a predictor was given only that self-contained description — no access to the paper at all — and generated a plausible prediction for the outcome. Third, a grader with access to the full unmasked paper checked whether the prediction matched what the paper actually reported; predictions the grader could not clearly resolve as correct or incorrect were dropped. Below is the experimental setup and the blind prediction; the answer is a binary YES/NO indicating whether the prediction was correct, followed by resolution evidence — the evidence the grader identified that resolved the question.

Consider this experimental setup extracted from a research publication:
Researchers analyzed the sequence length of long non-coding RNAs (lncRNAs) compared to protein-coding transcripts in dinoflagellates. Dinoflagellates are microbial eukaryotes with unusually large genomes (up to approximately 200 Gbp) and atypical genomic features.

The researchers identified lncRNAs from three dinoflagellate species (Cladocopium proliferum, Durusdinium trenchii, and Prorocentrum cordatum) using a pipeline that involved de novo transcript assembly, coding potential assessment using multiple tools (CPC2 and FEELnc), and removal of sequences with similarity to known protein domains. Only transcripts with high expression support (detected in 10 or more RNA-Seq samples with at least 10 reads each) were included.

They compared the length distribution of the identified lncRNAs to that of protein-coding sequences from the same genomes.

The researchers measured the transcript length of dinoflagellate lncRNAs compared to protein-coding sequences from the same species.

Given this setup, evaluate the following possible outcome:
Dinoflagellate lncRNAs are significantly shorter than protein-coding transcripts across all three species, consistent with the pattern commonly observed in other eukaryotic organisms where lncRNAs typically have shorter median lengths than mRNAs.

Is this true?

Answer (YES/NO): YES